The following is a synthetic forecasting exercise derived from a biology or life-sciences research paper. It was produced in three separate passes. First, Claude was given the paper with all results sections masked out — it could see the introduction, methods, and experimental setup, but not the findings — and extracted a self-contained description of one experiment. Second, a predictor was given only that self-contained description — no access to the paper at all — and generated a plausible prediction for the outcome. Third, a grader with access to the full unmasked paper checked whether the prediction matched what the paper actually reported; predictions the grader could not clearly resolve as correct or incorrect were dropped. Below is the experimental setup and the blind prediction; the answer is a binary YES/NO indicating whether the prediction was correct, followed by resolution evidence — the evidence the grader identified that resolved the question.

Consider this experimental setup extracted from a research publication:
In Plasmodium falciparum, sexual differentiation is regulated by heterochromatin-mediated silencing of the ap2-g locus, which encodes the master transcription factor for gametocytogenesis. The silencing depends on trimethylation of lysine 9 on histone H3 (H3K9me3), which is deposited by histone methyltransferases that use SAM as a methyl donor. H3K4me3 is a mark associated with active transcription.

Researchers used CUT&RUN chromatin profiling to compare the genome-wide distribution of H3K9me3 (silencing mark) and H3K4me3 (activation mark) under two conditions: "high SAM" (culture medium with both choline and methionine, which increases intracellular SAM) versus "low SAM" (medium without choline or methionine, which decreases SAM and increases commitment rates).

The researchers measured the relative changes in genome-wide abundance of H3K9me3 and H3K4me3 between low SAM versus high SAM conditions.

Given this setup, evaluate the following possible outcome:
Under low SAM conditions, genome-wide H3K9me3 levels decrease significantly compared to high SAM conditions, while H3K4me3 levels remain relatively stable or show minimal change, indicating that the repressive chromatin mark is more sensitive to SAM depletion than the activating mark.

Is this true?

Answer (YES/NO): NO